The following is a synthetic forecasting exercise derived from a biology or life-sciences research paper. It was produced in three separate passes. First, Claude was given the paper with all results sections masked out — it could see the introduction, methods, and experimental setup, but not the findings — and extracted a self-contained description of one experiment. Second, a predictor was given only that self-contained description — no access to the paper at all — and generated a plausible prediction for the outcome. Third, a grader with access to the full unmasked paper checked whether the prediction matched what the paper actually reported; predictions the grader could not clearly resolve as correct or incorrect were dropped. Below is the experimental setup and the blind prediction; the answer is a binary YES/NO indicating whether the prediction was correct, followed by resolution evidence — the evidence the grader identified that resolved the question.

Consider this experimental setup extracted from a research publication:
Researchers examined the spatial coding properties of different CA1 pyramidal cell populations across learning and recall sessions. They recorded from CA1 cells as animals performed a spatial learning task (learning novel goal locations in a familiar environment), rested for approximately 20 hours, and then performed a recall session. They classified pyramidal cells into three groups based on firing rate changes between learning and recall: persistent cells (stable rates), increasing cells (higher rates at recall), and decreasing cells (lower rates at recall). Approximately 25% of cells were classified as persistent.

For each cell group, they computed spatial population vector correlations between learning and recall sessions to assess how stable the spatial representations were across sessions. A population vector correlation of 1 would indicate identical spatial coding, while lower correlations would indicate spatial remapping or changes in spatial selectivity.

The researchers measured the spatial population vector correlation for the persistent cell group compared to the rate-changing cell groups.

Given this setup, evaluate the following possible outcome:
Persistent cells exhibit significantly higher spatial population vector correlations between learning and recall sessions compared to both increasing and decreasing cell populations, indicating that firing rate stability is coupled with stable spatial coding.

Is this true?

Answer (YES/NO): YES